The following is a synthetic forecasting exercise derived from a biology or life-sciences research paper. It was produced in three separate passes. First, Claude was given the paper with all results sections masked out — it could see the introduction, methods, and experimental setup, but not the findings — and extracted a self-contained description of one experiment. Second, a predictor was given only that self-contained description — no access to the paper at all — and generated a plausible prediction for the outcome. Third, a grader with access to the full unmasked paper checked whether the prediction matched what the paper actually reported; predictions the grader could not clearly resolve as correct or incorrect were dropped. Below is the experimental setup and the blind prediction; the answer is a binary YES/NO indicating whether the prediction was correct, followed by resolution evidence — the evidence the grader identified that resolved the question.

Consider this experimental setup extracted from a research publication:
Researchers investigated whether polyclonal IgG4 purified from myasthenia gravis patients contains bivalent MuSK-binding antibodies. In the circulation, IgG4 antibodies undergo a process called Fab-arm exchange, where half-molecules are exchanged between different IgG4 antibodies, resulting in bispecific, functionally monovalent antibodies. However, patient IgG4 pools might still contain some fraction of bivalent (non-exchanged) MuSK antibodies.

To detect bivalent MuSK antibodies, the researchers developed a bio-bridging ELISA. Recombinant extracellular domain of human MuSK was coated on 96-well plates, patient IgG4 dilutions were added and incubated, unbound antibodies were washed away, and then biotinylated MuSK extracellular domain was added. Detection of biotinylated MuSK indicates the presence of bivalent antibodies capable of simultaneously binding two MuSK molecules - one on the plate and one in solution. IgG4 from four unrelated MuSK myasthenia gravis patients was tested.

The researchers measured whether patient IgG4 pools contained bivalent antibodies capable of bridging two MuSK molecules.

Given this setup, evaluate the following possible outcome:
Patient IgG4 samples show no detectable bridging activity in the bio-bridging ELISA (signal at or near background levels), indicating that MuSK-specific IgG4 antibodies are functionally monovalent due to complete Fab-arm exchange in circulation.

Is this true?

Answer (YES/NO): NO